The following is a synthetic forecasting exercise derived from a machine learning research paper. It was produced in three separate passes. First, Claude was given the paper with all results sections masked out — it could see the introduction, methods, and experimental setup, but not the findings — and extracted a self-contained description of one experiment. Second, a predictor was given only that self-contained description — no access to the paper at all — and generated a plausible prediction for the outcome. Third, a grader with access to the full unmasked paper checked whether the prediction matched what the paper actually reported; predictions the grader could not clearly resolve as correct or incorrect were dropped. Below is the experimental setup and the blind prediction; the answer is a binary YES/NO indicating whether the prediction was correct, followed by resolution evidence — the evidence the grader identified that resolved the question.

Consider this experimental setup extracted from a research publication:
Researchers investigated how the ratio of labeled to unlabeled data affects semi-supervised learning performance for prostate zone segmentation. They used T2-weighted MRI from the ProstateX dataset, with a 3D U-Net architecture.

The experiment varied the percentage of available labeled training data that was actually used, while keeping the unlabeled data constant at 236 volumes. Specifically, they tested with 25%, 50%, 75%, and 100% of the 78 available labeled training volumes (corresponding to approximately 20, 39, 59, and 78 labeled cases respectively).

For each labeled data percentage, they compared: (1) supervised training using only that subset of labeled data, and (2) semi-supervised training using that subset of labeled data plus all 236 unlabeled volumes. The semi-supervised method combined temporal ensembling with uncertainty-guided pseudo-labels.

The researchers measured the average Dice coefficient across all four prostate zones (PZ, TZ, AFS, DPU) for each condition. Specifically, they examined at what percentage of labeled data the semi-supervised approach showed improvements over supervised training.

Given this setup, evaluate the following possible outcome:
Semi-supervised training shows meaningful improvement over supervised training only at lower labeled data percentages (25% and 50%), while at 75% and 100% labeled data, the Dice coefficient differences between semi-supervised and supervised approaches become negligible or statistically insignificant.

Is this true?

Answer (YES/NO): NO